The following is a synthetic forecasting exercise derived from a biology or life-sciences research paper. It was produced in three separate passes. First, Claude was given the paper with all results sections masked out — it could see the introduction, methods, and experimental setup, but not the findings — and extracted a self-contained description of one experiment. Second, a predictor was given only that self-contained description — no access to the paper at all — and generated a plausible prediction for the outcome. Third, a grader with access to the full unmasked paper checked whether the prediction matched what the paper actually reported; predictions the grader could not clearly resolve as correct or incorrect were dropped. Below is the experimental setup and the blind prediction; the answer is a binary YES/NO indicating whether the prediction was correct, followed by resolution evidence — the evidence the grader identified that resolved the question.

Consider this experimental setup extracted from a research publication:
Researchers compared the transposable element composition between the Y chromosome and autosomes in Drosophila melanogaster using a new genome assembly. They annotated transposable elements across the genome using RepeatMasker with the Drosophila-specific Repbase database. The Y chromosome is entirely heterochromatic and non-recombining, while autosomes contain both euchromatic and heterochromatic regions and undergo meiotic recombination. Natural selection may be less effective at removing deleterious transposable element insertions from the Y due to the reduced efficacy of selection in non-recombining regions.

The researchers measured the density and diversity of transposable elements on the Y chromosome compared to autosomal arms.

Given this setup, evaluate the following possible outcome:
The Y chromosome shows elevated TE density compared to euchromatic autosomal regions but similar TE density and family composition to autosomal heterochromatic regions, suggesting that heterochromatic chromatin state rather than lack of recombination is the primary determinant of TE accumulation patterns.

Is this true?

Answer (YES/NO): NO